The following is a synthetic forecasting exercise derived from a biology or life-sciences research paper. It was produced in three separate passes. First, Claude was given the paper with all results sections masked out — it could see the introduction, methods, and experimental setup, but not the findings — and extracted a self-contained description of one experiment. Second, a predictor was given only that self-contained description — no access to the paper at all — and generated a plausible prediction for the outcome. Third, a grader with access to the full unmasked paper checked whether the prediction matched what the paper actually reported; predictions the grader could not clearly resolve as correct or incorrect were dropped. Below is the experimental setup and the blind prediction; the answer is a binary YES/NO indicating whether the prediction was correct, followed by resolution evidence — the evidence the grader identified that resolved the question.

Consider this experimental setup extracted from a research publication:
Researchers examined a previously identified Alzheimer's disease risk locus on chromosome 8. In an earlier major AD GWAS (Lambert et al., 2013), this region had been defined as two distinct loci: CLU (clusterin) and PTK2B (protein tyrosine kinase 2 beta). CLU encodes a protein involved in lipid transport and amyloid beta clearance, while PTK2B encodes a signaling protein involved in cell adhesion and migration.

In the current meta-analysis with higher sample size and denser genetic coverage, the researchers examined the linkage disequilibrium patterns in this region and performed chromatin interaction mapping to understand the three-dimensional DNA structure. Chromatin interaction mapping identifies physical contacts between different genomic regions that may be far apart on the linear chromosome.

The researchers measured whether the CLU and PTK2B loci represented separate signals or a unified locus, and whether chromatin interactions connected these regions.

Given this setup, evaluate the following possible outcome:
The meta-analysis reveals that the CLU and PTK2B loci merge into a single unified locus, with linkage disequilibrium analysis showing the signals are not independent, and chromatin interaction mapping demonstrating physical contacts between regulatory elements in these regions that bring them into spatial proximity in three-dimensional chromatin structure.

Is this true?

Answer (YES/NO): YES